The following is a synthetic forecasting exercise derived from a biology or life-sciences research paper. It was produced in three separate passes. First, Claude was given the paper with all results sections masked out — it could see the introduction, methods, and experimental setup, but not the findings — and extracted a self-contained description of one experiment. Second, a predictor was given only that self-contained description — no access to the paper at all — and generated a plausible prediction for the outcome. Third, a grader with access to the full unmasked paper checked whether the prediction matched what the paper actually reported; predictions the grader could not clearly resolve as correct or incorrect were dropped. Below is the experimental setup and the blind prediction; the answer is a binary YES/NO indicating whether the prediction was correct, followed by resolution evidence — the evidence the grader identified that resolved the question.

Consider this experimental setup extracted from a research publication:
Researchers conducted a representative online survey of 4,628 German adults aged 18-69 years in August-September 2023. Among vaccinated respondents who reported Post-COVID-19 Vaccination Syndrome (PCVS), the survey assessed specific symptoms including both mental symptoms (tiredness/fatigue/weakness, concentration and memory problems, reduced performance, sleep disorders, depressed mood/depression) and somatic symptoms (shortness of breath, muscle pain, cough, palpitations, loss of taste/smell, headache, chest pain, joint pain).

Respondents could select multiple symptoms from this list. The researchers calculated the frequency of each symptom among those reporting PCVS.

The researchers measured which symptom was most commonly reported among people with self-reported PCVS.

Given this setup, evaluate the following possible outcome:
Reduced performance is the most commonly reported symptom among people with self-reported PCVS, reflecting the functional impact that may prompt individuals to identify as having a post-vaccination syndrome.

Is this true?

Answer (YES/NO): NO